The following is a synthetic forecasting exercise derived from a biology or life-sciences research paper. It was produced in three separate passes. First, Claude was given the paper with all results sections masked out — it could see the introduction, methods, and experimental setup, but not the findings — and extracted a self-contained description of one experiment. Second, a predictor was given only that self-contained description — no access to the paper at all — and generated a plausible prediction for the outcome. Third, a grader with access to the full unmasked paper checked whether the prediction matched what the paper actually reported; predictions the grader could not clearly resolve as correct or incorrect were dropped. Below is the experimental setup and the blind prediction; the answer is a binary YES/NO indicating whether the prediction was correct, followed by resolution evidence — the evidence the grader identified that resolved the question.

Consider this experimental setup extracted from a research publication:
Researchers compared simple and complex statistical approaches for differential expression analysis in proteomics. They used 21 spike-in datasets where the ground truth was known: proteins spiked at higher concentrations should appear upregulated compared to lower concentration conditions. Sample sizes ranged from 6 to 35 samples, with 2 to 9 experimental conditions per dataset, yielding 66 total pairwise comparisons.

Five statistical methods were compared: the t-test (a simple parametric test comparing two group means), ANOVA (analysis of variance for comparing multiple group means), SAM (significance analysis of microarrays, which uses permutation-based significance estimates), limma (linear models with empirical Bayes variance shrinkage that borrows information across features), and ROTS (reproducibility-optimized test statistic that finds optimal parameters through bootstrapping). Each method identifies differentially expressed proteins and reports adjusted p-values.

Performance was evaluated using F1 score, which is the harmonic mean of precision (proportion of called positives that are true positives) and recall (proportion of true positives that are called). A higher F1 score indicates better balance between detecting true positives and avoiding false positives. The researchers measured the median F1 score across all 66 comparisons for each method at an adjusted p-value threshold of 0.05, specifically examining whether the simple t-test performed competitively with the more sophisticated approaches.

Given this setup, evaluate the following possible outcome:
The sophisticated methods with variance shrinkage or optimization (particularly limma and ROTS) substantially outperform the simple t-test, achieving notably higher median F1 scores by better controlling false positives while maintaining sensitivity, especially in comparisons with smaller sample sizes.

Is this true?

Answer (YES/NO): NO